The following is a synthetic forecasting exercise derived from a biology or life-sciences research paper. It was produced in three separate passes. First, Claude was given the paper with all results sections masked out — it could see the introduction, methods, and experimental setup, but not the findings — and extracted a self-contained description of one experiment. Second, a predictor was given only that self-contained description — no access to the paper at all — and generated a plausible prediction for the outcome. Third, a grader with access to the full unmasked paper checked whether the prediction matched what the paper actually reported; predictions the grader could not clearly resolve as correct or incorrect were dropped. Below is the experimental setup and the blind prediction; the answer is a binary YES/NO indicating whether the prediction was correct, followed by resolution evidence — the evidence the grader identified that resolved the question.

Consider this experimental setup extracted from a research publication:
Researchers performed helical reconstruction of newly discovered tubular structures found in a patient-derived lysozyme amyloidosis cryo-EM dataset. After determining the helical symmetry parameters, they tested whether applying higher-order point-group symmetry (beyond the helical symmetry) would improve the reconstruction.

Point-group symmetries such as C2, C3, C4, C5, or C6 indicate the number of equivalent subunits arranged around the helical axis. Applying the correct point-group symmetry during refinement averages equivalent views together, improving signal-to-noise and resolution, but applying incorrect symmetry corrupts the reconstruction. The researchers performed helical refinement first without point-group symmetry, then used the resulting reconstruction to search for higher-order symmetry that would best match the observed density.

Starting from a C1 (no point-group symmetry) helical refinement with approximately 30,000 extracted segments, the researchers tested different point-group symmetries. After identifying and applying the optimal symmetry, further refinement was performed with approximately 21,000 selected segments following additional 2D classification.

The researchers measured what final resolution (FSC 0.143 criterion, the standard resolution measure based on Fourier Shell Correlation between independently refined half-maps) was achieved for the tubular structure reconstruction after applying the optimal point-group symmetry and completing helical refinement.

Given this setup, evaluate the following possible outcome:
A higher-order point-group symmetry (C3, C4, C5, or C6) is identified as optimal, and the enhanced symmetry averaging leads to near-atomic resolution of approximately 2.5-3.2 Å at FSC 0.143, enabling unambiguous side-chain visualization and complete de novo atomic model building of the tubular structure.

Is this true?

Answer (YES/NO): NO